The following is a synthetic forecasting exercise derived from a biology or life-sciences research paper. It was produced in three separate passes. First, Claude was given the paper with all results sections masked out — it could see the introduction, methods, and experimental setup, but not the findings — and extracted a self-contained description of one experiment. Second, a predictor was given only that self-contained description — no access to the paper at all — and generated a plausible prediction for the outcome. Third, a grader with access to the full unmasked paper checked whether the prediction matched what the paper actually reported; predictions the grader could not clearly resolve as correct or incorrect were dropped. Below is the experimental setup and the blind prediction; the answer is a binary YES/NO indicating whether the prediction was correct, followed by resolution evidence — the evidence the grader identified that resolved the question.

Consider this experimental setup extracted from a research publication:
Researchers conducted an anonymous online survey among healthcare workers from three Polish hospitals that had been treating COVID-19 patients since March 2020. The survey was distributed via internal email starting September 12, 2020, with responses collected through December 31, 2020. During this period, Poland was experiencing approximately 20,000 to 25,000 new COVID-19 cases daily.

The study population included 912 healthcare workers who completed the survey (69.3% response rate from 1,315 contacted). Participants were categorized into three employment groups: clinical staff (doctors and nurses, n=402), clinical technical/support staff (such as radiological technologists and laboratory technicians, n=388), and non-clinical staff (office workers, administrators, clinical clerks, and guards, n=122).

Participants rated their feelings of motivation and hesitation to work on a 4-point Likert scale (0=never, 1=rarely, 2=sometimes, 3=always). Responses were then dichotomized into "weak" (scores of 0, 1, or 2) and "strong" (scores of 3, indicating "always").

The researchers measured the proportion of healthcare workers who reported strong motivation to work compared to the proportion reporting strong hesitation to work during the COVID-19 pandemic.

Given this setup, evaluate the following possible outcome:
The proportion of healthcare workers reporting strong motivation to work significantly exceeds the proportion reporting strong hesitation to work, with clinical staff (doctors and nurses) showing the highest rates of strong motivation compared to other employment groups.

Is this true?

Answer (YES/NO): NO